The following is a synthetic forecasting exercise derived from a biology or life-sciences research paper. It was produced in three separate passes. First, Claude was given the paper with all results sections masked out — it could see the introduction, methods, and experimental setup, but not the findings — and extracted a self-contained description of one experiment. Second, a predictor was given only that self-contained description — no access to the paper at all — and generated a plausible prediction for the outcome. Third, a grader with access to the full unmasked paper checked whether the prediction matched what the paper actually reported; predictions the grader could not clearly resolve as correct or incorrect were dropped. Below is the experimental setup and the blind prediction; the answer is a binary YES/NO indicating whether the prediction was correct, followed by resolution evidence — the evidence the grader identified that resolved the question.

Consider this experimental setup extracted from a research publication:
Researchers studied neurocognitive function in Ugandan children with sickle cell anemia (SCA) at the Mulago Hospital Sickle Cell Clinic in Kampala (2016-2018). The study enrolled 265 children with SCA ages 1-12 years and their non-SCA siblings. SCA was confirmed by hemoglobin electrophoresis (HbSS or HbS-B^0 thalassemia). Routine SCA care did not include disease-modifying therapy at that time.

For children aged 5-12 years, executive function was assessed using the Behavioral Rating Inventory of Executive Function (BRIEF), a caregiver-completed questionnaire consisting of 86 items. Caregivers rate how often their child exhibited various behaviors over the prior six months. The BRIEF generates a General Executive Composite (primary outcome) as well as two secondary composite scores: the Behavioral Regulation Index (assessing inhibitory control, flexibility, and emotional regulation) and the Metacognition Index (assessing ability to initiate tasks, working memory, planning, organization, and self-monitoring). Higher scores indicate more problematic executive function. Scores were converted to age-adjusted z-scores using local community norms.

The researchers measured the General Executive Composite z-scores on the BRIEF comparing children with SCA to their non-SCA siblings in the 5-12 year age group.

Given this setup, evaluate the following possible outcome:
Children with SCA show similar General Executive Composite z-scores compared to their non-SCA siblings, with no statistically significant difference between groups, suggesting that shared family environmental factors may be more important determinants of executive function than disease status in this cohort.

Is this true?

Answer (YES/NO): YES